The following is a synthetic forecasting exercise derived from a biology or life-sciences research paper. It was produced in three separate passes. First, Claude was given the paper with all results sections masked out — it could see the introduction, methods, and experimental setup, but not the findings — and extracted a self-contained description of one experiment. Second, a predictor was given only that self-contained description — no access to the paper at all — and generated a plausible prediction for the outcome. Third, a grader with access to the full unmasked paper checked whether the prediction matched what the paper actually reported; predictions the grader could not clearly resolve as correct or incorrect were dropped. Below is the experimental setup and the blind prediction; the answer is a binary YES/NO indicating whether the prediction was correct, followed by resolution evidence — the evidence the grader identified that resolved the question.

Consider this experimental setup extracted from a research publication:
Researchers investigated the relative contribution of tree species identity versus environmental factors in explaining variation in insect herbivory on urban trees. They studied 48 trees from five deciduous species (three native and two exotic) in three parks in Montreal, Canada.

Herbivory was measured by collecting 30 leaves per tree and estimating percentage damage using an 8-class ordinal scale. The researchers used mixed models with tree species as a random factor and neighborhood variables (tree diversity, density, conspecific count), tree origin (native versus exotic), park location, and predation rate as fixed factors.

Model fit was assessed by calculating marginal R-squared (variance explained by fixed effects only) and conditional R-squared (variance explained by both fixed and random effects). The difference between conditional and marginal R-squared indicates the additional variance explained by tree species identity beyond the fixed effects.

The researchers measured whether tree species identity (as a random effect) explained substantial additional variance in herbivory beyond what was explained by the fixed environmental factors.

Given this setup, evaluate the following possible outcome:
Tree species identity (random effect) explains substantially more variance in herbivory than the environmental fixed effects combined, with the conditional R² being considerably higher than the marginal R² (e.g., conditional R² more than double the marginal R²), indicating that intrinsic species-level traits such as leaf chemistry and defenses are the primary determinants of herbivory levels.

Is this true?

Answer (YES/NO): YES